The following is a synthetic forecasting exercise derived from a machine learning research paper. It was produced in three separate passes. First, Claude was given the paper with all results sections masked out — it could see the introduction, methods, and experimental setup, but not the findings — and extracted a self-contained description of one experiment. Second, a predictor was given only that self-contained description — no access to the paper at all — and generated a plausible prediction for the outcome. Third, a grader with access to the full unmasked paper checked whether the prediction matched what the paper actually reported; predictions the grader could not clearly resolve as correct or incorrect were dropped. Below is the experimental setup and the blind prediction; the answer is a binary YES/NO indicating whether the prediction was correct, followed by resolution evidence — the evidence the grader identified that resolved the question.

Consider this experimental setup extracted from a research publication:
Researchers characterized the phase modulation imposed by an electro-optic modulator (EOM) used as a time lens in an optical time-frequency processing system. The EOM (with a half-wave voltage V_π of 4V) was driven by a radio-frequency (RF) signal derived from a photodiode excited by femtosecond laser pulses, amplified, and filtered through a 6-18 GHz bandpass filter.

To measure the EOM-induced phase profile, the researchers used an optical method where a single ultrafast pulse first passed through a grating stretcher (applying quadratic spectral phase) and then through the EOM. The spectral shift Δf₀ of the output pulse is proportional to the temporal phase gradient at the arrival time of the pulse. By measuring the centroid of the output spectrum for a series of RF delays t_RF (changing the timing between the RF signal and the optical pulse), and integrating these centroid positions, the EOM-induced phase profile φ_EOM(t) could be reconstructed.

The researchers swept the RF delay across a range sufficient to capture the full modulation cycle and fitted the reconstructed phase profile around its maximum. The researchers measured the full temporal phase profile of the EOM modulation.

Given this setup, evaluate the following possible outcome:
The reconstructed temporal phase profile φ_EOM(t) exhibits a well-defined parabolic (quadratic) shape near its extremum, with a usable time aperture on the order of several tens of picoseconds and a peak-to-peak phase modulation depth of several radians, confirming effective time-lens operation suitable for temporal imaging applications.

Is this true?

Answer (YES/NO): YES